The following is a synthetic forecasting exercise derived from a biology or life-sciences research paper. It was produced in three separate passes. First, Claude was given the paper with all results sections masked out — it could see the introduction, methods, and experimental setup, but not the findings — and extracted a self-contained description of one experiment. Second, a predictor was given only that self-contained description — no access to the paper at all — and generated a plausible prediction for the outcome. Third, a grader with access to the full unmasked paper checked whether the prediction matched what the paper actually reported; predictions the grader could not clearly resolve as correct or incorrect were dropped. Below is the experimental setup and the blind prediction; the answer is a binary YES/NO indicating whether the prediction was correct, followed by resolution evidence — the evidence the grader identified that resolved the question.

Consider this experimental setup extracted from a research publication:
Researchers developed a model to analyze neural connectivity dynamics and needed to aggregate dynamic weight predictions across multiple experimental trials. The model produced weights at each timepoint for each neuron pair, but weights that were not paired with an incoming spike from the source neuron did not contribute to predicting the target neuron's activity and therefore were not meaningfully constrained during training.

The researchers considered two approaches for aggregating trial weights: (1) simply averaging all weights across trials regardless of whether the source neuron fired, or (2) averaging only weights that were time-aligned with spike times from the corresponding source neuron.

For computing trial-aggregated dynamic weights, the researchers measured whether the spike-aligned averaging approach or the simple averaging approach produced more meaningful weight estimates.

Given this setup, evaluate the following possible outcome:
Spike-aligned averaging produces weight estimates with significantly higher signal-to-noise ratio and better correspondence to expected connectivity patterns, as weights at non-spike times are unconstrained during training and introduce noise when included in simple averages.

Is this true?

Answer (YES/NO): YES